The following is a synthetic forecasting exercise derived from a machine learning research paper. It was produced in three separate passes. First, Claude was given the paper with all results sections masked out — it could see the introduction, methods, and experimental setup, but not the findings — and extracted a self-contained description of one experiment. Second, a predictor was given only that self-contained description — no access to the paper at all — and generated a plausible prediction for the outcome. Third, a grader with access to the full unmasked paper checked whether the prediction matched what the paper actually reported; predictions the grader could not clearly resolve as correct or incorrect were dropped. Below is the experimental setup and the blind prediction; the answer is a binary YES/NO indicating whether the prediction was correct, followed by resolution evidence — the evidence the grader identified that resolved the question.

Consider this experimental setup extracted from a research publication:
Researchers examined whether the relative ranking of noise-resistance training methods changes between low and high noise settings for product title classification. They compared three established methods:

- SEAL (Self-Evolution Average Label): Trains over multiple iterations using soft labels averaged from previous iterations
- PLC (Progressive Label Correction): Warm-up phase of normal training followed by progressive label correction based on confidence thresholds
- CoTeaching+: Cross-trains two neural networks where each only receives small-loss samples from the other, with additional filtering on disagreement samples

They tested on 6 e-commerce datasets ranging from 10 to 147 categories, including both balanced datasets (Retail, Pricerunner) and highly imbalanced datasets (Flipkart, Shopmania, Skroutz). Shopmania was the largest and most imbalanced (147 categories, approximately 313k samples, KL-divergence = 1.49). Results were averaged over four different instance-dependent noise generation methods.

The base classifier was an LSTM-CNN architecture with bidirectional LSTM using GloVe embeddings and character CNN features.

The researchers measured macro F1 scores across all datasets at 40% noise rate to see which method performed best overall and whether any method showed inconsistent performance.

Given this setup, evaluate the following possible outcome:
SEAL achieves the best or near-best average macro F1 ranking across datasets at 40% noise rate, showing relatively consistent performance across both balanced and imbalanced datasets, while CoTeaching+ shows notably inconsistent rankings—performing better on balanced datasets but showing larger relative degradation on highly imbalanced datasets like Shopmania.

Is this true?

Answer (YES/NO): NO